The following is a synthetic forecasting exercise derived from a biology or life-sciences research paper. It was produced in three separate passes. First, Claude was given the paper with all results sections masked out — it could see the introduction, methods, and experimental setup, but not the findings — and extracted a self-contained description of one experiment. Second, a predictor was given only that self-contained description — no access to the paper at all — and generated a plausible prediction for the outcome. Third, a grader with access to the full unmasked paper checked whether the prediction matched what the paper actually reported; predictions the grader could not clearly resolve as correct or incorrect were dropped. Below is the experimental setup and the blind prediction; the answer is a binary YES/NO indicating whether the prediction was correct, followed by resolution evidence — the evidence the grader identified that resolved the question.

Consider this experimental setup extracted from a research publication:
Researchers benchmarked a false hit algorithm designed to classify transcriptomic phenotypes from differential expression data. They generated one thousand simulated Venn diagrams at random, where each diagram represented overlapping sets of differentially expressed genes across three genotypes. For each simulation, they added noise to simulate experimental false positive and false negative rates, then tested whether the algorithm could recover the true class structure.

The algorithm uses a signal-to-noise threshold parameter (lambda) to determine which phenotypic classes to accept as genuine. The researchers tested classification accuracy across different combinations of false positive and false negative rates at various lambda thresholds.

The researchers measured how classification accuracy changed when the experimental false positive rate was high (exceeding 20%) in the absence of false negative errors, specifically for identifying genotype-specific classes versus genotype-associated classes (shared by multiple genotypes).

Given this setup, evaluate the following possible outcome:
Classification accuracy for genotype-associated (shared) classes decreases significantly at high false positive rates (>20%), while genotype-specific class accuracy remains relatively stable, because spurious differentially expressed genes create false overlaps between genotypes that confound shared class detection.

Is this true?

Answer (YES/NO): NO